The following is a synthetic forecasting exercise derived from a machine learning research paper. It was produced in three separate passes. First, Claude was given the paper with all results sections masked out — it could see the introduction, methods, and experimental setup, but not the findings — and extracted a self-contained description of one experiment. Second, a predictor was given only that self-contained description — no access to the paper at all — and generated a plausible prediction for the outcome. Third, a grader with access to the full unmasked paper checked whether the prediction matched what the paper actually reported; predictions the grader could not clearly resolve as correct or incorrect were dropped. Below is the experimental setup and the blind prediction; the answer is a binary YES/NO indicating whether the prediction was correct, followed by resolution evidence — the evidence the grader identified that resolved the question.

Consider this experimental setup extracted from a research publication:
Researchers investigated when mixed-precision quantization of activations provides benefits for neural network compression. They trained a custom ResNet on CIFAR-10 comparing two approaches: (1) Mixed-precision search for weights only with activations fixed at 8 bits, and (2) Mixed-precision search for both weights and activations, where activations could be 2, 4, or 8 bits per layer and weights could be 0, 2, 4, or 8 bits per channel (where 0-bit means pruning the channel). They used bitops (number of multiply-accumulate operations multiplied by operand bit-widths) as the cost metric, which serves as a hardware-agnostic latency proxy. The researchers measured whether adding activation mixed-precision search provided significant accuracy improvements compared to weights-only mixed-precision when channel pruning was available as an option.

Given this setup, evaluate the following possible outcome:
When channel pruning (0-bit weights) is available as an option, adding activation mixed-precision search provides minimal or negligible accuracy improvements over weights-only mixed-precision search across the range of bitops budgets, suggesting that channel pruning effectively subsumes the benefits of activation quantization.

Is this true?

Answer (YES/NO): YES